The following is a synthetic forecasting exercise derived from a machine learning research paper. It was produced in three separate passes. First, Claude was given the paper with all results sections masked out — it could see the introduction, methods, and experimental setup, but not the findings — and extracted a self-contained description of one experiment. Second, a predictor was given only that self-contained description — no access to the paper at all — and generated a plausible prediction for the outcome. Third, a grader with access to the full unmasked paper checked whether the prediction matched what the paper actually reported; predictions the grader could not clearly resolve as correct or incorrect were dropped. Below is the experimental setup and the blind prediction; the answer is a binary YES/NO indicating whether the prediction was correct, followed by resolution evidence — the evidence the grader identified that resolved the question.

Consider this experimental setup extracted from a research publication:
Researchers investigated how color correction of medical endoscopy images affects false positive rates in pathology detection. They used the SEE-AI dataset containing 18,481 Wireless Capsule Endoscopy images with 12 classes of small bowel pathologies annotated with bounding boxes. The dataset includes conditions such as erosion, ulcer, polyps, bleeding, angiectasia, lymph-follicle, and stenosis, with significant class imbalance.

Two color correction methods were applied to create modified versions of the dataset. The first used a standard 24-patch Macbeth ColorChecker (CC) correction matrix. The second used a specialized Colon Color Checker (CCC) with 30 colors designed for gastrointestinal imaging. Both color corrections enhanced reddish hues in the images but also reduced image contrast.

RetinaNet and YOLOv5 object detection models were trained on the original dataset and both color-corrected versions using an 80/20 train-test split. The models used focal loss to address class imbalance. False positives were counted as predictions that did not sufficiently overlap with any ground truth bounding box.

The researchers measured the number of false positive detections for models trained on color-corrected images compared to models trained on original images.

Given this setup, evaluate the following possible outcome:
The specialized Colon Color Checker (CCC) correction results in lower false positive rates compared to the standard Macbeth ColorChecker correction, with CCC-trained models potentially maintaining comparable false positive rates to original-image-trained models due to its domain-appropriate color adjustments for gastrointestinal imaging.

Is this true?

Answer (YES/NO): NO